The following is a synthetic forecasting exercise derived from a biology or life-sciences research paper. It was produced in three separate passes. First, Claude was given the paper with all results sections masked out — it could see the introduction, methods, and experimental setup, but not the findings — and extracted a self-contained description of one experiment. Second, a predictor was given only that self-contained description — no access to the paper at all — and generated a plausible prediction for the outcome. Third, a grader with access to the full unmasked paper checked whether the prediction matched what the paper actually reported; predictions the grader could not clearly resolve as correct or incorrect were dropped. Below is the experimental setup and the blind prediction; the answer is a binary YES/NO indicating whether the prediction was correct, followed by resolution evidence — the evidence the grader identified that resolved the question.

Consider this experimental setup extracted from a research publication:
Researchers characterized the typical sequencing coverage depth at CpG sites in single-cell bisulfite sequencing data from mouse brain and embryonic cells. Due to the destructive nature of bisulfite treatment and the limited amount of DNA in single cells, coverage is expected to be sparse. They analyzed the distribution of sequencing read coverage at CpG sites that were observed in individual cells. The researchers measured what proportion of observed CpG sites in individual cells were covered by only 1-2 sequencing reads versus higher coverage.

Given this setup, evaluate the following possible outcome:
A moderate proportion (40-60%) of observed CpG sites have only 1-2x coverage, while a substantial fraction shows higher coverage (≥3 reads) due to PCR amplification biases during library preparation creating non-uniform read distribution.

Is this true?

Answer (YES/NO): NO